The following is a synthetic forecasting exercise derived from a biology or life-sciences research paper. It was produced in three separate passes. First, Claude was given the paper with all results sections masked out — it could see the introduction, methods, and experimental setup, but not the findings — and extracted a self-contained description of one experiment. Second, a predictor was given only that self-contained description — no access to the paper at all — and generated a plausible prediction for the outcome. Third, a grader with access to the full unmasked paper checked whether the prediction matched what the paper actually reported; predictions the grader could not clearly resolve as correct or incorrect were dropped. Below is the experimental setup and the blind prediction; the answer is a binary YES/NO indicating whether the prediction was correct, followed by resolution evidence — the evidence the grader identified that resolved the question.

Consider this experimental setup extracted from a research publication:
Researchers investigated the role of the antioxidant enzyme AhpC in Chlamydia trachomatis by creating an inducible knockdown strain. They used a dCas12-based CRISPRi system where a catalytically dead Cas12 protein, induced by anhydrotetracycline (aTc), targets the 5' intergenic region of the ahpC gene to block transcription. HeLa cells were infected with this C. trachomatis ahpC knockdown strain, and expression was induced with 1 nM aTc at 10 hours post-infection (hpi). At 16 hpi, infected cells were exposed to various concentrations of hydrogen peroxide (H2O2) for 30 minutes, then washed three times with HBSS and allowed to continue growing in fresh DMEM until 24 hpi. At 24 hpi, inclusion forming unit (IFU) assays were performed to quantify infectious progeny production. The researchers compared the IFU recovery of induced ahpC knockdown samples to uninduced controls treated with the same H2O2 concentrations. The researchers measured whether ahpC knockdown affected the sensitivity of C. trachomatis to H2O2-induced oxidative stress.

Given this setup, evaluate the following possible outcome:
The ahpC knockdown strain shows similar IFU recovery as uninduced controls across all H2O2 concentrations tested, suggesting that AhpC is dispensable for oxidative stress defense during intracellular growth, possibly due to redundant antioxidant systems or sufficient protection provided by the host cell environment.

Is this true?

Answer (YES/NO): NO